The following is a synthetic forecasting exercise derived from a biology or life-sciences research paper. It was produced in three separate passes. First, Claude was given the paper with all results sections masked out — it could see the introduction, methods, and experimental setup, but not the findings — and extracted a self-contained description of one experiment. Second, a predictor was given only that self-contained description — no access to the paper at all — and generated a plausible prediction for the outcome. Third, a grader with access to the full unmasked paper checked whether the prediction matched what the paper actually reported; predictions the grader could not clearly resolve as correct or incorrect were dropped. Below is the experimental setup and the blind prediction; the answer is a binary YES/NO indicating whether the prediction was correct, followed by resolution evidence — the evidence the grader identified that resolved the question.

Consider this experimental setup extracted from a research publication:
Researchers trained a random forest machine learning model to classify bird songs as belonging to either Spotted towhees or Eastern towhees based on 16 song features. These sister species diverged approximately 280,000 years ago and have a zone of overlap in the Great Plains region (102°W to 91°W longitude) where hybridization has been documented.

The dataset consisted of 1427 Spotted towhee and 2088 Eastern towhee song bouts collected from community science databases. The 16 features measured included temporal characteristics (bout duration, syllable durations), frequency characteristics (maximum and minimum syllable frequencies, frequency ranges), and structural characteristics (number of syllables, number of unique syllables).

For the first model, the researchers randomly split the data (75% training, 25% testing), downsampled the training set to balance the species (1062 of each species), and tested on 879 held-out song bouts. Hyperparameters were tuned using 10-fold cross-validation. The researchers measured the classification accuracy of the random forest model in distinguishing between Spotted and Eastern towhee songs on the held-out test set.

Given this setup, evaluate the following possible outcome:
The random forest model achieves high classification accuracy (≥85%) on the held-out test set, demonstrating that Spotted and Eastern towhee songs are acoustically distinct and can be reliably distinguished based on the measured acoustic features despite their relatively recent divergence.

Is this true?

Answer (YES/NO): YES